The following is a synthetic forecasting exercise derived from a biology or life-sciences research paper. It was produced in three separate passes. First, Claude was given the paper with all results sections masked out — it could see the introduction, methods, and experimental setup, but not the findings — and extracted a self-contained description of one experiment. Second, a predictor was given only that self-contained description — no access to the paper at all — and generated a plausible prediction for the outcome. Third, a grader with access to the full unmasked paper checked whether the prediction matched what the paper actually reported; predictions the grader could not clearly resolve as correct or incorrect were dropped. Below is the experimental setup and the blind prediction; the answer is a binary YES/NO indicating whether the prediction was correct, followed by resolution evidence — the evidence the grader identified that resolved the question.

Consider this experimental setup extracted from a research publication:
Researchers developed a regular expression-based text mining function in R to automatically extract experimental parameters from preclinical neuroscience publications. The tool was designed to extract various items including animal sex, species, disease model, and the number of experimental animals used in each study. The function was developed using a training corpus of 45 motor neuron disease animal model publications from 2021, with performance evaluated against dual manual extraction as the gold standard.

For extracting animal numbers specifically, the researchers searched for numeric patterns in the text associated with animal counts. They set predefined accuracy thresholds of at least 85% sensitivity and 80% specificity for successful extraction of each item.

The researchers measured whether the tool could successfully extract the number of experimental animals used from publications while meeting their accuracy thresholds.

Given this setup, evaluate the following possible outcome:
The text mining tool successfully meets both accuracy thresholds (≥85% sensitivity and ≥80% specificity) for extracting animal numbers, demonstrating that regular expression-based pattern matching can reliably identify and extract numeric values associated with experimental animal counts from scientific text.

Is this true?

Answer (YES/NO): NO